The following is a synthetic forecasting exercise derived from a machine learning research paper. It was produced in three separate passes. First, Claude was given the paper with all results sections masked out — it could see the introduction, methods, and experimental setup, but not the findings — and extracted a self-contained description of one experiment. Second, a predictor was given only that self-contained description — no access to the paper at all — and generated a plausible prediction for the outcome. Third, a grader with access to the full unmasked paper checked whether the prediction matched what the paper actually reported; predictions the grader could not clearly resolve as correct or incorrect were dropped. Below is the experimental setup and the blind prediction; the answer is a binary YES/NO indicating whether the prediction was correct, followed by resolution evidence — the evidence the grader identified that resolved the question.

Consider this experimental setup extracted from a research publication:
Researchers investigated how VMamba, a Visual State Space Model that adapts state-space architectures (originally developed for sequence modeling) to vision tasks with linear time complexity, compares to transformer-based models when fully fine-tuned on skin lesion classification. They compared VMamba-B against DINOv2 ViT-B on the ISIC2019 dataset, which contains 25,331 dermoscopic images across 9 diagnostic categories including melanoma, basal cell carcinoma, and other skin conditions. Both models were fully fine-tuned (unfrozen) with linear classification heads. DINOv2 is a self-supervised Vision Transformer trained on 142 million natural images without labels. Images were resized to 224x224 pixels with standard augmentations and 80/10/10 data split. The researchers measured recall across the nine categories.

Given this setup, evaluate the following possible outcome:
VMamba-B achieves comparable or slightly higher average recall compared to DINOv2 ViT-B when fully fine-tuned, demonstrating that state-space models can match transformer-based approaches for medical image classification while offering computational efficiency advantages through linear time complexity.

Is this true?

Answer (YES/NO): NO